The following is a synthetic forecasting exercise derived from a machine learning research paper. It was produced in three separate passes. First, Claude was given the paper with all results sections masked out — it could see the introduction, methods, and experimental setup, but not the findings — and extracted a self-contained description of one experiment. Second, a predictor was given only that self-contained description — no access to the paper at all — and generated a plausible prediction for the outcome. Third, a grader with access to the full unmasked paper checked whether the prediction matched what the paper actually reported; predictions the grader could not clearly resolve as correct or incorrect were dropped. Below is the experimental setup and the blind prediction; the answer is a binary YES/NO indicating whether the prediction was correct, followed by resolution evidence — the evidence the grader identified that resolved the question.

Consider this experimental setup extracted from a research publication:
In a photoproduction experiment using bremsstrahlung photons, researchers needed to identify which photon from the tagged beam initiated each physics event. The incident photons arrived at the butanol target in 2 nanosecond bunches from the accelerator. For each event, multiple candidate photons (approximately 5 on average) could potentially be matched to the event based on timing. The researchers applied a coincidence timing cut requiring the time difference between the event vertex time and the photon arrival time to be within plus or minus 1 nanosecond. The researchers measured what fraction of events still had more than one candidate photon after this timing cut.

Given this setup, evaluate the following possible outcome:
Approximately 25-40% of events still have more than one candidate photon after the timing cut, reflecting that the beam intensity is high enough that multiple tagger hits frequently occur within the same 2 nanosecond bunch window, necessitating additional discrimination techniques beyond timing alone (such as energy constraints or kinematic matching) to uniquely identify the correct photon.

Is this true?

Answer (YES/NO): NO